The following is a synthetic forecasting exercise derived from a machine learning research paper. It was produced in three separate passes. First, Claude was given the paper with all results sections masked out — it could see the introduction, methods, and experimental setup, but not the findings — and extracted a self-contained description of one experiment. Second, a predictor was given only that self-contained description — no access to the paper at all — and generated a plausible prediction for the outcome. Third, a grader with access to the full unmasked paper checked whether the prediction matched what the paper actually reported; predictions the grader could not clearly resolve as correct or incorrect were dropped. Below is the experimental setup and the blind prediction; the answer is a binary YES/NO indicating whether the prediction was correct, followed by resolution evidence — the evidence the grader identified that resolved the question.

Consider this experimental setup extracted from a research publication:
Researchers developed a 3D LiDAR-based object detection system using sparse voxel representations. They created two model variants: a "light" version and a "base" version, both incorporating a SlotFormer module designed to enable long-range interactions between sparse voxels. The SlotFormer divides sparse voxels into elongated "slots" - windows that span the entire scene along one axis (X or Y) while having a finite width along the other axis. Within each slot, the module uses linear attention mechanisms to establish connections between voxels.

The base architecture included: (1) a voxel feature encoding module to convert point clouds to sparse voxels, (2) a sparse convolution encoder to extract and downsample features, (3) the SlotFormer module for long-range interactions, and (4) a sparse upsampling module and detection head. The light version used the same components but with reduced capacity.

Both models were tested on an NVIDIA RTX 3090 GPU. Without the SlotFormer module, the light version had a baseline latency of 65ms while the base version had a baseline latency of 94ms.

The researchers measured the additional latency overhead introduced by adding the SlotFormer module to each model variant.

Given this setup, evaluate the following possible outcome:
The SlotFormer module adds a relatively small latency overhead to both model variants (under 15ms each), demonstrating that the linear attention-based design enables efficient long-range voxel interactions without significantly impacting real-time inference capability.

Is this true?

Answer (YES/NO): NO